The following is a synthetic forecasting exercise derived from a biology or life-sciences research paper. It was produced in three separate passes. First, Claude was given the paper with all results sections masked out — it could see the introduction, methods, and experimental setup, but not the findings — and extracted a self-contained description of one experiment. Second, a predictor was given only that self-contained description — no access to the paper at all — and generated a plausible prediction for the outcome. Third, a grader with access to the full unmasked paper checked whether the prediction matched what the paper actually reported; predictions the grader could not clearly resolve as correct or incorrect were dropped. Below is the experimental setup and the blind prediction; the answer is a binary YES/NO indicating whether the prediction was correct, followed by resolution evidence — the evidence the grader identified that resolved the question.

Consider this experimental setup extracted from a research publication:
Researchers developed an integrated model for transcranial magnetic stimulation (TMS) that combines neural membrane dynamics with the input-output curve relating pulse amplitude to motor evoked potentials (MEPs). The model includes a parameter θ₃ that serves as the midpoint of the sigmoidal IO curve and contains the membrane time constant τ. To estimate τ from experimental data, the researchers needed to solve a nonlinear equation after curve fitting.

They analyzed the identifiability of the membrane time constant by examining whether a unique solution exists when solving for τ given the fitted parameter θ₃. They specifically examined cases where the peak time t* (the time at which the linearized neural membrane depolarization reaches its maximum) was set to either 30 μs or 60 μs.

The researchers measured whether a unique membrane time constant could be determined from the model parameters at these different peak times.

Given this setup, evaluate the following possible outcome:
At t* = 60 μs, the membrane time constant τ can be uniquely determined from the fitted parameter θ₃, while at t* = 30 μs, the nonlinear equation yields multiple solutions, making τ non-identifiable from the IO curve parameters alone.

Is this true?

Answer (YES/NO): NO